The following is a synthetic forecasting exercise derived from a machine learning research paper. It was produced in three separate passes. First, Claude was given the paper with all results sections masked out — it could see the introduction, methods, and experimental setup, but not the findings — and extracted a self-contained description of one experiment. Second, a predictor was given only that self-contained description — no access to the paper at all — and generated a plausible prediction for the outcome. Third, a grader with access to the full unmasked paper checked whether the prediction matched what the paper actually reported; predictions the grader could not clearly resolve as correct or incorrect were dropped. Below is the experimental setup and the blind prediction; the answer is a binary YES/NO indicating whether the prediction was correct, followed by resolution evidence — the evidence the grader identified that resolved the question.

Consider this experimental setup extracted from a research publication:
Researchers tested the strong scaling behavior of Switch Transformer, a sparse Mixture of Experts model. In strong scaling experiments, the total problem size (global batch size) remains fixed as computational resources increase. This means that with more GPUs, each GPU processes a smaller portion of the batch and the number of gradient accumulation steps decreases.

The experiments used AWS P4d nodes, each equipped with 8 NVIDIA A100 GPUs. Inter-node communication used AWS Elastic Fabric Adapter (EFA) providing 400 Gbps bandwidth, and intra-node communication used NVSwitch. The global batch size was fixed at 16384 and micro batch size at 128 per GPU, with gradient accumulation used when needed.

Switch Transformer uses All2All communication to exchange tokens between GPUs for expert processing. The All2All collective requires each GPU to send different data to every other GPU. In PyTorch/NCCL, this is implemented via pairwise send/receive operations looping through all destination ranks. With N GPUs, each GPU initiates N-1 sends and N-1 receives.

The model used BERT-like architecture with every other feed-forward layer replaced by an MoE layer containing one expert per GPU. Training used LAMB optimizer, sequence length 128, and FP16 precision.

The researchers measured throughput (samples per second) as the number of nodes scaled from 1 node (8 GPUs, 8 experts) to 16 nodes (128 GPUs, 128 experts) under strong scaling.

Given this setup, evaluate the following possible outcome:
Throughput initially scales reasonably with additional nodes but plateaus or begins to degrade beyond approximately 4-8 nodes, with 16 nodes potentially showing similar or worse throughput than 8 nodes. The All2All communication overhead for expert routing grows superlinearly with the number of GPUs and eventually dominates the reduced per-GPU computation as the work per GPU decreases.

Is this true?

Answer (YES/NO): YES